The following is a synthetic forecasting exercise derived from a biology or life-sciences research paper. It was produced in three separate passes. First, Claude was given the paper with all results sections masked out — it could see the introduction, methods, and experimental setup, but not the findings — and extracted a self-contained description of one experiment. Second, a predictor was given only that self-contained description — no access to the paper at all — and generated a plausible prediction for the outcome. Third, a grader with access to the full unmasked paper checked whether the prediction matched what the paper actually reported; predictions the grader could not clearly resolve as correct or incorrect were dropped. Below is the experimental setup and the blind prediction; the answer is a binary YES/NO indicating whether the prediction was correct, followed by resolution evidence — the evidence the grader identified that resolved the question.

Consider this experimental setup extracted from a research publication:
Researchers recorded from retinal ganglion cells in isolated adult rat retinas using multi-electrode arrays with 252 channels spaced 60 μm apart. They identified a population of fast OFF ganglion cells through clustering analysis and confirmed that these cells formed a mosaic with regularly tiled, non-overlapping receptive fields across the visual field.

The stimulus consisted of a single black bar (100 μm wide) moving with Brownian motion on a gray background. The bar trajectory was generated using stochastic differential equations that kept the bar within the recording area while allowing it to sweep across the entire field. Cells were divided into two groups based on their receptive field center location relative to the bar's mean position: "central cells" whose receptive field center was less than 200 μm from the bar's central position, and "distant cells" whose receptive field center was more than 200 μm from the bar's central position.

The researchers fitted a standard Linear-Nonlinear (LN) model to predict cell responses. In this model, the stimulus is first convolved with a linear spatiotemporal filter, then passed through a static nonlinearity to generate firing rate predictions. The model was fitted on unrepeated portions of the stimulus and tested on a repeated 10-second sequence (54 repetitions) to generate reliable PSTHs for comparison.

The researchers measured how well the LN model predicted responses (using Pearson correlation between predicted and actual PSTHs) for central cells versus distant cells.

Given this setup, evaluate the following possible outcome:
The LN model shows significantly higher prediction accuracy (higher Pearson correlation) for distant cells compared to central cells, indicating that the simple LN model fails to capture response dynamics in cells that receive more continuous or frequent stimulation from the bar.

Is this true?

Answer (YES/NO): NO